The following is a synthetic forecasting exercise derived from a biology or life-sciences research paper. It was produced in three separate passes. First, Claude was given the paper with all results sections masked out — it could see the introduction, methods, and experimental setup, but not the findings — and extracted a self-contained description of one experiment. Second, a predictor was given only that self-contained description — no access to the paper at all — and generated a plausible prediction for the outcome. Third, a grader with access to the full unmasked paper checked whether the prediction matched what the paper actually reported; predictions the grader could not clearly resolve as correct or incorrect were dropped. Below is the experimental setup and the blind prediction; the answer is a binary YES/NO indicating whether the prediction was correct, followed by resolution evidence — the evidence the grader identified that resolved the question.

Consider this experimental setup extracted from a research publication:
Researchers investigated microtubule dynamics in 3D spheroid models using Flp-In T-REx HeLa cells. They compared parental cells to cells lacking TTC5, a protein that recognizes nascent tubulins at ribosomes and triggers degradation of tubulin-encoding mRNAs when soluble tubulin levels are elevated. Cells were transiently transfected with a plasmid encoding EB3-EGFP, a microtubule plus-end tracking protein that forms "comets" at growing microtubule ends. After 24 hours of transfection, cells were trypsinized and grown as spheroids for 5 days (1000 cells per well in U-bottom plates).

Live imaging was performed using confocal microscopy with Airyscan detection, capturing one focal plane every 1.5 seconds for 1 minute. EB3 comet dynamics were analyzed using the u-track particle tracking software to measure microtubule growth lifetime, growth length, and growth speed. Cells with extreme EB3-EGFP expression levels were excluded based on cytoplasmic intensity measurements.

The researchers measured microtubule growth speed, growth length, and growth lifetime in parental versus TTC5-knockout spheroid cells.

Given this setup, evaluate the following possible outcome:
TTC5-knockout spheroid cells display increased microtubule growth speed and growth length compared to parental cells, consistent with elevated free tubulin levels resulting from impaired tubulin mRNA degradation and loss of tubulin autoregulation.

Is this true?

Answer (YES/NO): NO